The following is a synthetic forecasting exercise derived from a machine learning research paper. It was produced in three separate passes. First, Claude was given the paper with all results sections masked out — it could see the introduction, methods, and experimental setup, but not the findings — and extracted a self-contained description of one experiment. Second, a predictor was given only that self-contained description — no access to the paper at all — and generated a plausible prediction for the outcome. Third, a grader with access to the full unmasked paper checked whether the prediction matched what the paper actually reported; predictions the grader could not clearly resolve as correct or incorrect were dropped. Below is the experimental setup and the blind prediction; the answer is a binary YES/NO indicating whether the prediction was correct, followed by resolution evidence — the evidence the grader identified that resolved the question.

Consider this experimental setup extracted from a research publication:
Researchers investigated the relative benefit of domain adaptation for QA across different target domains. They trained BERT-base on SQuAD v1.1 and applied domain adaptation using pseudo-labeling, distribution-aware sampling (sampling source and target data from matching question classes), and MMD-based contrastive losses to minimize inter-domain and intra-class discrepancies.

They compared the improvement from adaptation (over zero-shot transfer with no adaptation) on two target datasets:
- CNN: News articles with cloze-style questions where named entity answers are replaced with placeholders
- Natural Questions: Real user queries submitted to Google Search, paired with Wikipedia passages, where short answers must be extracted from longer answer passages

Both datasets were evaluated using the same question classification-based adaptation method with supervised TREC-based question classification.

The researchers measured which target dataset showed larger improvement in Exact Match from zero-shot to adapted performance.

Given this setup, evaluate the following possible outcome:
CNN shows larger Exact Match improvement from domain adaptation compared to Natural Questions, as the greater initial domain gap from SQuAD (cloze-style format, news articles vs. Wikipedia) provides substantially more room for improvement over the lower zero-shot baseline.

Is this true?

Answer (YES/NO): YES